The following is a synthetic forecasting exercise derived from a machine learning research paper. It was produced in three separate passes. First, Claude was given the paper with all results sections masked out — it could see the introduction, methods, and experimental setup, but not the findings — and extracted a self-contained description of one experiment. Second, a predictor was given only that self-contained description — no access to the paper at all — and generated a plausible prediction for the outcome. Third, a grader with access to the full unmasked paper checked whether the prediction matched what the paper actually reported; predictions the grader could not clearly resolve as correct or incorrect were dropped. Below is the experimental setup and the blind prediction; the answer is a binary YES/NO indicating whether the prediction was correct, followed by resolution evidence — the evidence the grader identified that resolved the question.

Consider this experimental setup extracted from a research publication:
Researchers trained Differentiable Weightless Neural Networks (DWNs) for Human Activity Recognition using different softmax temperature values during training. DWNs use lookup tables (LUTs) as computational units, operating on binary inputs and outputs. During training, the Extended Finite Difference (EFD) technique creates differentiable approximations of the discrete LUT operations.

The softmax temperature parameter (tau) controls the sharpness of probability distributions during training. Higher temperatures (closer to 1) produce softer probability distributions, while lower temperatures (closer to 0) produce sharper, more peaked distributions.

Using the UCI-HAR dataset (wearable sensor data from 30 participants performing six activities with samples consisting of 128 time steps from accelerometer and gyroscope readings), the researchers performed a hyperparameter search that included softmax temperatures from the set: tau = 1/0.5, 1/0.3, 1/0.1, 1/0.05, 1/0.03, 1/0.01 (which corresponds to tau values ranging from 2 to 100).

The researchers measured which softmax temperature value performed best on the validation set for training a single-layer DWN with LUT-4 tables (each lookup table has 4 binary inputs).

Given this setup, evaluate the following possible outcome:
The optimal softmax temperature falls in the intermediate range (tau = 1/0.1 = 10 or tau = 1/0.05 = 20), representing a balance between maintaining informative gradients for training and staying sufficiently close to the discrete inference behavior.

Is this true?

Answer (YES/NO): NO